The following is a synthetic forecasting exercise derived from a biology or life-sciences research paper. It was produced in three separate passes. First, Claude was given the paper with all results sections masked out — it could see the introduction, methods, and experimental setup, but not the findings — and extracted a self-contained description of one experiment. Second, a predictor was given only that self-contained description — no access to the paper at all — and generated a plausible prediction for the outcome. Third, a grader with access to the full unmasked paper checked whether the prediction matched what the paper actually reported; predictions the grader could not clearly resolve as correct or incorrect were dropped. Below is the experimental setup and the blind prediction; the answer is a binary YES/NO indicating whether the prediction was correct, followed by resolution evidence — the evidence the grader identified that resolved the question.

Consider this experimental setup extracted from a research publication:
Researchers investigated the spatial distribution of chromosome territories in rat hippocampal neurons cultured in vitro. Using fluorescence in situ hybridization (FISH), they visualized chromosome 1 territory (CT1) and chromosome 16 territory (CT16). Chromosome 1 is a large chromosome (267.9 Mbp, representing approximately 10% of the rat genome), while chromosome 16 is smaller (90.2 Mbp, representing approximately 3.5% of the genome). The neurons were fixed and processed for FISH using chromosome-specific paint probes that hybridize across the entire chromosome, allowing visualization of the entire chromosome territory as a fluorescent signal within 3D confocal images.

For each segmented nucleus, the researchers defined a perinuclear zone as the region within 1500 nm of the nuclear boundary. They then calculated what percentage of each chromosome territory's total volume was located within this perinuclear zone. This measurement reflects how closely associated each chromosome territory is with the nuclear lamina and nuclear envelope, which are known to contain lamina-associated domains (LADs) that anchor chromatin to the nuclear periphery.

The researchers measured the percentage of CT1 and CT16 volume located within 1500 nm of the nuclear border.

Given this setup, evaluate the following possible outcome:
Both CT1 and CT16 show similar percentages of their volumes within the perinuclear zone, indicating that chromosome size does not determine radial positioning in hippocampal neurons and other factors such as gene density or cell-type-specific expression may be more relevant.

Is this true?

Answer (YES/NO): NO